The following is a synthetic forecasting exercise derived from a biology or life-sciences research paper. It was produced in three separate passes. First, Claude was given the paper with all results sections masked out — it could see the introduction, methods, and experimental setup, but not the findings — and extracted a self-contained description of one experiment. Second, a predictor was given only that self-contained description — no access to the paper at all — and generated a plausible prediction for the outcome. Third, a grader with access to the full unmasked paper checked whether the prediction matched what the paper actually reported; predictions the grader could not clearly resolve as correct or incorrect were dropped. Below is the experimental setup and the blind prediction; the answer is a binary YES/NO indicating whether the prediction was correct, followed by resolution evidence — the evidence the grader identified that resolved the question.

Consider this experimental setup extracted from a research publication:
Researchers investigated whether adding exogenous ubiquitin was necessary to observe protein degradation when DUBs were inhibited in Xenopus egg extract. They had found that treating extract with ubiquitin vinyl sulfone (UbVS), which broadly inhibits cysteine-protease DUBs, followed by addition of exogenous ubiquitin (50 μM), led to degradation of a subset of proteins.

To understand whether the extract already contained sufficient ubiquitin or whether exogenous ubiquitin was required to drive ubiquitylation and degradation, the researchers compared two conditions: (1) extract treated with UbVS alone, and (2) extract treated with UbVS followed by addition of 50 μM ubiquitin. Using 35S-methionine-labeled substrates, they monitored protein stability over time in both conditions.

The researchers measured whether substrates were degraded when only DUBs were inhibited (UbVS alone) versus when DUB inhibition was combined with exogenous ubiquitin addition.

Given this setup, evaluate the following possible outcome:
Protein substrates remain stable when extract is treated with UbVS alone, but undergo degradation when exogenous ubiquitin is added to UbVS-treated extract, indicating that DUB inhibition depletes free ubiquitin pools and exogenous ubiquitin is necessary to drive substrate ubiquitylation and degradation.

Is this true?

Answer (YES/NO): YES